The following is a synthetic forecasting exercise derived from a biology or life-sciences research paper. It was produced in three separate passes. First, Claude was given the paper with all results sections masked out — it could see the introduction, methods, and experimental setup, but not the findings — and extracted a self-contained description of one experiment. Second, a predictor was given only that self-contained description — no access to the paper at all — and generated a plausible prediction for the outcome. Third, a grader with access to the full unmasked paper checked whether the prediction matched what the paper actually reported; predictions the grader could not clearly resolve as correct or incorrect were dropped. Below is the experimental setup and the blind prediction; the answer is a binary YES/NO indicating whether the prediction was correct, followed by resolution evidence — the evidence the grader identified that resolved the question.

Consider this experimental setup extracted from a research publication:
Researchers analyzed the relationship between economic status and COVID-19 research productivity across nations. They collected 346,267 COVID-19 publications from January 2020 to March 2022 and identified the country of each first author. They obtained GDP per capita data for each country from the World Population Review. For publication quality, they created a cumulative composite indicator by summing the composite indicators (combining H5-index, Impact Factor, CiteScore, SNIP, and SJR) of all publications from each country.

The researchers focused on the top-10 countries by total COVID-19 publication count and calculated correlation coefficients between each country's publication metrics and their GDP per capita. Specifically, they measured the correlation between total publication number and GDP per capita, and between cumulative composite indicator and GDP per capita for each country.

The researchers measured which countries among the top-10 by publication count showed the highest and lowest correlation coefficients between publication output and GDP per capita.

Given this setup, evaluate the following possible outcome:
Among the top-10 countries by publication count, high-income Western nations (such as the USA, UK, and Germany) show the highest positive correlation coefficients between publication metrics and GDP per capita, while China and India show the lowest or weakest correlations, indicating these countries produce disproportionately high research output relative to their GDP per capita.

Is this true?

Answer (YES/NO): NO